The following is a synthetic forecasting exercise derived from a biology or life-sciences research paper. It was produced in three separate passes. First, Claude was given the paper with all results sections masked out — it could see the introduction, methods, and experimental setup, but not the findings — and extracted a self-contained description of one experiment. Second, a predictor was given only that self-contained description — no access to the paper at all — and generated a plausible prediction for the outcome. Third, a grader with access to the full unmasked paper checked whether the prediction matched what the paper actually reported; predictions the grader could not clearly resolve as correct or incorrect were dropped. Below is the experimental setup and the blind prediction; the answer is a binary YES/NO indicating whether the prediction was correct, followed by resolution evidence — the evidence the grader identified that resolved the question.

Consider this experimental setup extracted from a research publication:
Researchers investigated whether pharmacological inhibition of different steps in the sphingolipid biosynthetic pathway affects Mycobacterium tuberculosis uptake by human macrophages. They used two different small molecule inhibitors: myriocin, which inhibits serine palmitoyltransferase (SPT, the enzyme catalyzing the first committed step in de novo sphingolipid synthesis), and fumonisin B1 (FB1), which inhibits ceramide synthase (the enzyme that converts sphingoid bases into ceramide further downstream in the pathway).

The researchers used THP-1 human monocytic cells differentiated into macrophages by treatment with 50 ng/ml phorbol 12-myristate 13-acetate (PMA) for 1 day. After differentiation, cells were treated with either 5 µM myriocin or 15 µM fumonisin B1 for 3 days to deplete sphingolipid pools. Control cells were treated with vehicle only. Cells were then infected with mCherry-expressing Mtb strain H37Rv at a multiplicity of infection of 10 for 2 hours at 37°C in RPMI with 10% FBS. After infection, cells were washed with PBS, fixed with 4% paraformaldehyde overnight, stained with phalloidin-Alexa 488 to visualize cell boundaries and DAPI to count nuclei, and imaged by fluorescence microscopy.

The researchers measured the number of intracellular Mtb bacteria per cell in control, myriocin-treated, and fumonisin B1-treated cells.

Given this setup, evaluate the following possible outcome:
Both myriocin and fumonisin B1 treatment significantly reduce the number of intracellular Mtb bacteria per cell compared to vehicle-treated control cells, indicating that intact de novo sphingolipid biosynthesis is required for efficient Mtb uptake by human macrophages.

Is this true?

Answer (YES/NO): YES